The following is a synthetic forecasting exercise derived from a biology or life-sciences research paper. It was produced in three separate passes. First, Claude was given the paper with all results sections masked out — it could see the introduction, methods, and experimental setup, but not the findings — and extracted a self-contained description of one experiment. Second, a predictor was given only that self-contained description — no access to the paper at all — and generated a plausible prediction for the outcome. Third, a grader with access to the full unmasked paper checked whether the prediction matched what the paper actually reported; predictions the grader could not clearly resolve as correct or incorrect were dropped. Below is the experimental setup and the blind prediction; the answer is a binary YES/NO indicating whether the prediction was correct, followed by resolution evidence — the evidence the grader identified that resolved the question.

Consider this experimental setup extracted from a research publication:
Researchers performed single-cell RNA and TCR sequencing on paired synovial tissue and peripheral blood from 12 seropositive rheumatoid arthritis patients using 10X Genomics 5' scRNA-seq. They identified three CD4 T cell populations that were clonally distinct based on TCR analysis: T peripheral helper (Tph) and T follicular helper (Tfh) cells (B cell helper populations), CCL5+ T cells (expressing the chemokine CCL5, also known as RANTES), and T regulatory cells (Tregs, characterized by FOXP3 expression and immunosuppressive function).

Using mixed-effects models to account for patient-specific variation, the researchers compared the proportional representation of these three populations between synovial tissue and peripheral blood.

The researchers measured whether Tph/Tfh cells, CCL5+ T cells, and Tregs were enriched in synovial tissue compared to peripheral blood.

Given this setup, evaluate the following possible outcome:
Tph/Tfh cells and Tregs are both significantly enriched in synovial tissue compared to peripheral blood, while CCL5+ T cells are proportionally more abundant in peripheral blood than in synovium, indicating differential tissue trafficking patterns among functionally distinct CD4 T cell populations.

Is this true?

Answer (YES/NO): NO